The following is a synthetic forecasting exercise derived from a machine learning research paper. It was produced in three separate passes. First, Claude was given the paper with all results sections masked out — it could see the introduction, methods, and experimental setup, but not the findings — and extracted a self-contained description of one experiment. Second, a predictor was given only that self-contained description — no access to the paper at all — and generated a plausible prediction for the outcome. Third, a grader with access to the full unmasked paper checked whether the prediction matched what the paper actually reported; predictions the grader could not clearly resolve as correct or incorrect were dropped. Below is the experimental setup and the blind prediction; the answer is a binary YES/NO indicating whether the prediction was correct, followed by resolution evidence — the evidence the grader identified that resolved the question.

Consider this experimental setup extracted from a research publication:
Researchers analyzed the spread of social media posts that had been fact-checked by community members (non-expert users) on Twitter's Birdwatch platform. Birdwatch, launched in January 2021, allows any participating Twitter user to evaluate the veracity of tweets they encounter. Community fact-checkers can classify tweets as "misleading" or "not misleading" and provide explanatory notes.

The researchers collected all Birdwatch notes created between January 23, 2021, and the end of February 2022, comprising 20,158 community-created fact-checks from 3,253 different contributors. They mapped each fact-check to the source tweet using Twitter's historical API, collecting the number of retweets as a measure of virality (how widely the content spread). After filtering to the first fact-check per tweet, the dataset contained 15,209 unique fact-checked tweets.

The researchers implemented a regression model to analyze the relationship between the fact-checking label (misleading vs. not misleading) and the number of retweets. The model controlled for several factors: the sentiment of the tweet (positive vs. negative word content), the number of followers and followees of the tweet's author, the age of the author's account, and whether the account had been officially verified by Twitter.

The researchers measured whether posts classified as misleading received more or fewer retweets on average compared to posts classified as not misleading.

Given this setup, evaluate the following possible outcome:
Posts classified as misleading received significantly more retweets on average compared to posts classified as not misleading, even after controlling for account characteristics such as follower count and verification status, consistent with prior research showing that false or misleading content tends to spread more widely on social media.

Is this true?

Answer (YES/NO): NO